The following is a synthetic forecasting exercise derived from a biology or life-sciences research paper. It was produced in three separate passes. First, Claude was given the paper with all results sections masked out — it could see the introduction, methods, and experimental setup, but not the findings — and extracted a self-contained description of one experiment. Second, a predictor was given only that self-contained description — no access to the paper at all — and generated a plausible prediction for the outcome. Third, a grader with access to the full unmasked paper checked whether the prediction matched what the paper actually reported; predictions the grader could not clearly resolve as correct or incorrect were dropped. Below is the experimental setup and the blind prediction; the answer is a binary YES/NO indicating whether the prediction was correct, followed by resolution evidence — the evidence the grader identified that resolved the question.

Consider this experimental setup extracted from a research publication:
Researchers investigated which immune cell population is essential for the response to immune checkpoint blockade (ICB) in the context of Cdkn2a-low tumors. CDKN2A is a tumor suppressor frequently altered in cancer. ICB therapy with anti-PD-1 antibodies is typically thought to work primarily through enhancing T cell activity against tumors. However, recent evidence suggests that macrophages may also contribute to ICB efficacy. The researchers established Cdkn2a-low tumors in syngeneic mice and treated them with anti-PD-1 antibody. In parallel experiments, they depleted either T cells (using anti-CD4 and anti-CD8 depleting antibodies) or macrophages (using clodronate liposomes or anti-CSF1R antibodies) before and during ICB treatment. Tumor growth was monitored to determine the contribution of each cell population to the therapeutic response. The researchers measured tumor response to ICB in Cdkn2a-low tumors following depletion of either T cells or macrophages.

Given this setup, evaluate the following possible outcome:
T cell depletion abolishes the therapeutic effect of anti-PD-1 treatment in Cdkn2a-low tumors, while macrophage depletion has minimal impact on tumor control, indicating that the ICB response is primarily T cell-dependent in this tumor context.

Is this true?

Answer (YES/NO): NO